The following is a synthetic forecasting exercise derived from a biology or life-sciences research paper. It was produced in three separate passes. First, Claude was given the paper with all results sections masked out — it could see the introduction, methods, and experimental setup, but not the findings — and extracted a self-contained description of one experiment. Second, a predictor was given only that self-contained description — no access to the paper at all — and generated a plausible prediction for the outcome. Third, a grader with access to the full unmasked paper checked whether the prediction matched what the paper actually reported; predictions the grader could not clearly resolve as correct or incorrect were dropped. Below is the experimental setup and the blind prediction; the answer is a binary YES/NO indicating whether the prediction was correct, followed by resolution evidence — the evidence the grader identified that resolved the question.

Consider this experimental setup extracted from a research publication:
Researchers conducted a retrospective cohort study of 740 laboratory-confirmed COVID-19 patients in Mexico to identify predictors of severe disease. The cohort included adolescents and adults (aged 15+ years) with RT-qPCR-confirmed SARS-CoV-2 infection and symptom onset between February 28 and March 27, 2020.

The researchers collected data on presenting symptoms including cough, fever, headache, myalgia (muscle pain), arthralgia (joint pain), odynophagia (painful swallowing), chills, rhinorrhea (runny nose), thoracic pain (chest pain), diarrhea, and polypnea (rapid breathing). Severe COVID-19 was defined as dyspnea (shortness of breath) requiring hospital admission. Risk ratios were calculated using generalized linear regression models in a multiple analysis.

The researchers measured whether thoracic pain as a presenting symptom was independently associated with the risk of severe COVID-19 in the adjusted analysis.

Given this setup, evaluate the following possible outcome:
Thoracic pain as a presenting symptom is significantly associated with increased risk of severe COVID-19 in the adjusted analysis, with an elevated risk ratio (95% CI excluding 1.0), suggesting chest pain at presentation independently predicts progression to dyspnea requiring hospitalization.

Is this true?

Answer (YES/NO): YES